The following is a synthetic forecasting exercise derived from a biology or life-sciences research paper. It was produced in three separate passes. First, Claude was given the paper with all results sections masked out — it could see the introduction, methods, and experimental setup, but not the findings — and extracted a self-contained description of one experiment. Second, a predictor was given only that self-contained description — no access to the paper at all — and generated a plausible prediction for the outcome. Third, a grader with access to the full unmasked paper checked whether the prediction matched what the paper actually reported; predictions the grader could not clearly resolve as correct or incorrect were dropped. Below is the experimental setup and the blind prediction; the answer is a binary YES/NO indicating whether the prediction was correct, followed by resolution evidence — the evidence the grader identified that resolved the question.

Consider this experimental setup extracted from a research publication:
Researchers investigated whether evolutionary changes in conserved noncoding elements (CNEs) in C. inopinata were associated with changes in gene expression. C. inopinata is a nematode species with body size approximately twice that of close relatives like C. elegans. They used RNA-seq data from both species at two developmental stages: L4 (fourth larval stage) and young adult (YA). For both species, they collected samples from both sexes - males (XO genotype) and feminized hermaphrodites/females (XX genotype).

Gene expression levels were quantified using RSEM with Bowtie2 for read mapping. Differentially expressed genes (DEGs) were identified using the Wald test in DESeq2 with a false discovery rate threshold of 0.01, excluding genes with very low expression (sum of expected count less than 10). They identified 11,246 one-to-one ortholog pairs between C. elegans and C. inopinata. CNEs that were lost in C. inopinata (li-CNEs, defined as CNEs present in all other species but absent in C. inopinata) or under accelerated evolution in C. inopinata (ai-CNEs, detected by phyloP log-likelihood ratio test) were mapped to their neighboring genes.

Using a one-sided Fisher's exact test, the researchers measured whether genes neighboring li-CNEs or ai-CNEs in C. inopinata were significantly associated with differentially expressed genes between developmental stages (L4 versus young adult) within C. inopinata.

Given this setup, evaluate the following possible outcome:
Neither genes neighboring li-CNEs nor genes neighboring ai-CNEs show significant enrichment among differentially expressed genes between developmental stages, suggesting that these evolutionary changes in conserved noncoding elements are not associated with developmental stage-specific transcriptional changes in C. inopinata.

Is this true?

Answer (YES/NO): NO